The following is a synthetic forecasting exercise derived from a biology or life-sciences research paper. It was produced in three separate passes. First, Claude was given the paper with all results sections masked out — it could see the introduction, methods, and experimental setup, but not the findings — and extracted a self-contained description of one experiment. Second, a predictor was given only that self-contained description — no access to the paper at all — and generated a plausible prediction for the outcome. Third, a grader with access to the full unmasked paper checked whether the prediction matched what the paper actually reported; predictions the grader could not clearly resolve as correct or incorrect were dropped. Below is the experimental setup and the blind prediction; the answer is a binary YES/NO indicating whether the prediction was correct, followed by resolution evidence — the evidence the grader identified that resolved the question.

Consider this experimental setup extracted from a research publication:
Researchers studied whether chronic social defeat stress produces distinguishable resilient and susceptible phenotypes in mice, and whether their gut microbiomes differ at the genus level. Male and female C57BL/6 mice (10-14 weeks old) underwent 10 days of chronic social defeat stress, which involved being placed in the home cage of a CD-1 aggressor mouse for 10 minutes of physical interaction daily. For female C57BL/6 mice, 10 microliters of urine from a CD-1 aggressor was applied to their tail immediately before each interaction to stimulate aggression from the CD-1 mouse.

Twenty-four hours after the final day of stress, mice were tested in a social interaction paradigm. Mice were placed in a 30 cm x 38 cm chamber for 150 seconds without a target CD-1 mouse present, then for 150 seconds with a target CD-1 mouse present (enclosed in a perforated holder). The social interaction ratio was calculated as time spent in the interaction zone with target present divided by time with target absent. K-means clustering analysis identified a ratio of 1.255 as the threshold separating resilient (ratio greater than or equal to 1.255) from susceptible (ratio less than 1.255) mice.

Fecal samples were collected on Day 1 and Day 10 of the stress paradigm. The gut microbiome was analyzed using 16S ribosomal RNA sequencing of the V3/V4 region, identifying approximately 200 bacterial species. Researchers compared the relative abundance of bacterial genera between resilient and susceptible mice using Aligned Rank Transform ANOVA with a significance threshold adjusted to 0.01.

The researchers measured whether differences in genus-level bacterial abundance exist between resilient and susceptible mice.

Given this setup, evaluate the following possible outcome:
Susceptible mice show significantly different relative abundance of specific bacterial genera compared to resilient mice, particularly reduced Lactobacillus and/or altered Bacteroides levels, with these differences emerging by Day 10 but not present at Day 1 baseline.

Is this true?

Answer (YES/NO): NO